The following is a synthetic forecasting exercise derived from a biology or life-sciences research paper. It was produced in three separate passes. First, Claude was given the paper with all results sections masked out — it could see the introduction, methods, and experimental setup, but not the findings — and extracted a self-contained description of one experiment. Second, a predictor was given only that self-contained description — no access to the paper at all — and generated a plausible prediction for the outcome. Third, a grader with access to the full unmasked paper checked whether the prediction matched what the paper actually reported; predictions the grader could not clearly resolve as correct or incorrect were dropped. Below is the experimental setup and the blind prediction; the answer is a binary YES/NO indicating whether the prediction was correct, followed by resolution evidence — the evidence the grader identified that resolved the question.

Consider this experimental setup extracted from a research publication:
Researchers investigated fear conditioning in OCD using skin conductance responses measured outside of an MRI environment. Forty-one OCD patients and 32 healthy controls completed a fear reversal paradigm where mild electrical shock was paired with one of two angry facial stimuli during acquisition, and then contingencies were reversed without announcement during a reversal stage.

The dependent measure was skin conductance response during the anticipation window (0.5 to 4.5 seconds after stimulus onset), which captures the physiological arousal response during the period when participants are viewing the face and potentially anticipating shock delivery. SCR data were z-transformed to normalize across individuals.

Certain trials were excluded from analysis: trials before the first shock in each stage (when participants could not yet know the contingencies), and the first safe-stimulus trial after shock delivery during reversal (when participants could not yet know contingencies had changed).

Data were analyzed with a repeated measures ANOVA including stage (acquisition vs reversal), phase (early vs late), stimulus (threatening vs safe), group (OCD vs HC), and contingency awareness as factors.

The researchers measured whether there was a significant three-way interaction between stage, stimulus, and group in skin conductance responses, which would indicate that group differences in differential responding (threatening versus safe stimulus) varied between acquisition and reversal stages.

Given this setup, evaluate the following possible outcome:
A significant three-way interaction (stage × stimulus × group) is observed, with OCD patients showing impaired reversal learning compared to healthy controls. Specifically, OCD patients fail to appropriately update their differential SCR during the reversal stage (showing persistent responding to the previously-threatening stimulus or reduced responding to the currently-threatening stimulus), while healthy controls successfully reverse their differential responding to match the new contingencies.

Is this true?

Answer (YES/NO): NO